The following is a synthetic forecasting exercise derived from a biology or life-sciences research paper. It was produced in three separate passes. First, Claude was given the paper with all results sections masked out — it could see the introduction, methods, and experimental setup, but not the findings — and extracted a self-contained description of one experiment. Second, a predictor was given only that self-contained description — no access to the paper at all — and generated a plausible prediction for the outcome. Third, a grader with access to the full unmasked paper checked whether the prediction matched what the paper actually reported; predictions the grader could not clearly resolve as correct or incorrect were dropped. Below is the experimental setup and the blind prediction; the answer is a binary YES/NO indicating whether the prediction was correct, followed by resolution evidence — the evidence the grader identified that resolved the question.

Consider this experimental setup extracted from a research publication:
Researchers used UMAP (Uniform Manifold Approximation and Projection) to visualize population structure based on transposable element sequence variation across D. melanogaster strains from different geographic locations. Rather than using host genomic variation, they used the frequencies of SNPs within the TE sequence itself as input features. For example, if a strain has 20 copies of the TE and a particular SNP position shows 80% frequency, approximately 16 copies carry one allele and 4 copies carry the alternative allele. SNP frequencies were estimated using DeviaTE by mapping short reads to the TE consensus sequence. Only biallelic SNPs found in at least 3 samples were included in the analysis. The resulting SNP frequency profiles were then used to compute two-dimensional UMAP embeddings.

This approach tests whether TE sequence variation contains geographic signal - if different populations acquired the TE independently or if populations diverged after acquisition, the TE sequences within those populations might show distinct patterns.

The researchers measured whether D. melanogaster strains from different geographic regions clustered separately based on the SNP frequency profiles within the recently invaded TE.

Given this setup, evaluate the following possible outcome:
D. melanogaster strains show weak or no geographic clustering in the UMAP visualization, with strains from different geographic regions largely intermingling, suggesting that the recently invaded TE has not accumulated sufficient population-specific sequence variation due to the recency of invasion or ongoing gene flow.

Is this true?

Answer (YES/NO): NO